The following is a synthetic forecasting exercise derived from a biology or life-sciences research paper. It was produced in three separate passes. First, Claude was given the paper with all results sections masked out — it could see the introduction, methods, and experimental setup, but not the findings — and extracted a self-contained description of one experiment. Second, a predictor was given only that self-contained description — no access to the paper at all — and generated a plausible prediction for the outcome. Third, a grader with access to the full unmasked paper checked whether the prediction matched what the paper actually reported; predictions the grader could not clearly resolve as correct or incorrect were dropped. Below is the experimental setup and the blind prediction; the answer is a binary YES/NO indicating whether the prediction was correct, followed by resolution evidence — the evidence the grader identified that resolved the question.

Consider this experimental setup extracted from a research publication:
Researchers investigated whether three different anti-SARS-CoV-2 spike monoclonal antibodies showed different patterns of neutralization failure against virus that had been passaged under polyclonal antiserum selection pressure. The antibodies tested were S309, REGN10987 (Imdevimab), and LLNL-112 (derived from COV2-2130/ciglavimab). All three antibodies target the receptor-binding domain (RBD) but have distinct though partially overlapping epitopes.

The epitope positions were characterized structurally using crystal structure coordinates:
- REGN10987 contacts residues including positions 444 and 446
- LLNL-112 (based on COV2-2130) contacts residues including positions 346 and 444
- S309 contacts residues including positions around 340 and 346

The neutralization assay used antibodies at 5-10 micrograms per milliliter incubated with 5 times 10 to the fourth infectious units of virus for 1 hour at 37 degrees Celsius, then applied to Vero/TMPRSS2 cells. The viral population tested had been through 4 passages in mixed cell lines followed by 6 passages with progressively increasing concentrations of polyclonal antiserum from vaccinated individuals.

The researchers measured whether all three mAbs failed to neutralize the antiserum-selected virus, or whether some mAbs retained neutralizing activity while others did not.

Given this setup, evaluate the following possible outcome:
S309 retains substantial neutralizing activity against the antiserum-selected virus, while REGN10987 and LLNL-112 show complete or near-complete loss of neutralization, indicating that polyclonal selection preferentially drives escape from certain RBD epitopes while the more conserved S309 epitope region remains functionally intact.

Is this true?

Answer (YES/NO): NO